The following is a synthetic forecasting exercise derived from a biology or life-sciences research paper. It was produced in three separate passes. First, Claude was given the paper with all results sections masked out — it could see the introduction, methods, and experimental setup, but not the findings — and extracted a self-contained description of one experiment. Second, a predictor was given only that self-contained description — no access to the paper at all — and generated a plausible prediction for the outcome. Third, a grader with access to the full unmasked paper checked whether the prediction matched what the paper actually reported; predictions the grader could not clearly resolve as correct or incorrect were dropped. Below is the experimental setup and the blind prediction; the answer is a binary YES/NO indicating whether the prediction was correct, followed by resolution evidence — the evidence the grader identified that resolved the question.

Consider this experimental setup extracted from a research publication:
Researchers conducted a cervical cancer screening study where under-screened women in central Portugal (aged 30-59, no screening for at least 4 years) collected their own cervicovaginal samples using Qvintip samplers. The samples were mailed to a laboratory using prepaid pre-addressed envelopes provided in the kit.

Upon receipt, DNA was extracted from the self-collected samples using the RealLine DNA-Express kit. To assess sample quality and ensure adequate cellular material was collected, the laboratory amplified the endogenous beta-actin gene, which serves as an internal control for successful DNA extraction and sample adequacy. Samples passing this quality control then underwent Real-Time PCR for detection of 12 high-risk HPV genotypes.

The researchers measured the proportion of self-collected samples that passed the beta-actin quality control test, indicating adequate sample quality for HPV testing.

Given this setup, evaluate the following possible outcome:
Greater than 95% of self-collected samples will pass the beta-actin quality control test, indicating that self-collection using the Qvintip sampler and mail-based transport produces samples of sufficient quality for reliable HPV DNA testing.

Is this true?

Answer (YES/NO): YES